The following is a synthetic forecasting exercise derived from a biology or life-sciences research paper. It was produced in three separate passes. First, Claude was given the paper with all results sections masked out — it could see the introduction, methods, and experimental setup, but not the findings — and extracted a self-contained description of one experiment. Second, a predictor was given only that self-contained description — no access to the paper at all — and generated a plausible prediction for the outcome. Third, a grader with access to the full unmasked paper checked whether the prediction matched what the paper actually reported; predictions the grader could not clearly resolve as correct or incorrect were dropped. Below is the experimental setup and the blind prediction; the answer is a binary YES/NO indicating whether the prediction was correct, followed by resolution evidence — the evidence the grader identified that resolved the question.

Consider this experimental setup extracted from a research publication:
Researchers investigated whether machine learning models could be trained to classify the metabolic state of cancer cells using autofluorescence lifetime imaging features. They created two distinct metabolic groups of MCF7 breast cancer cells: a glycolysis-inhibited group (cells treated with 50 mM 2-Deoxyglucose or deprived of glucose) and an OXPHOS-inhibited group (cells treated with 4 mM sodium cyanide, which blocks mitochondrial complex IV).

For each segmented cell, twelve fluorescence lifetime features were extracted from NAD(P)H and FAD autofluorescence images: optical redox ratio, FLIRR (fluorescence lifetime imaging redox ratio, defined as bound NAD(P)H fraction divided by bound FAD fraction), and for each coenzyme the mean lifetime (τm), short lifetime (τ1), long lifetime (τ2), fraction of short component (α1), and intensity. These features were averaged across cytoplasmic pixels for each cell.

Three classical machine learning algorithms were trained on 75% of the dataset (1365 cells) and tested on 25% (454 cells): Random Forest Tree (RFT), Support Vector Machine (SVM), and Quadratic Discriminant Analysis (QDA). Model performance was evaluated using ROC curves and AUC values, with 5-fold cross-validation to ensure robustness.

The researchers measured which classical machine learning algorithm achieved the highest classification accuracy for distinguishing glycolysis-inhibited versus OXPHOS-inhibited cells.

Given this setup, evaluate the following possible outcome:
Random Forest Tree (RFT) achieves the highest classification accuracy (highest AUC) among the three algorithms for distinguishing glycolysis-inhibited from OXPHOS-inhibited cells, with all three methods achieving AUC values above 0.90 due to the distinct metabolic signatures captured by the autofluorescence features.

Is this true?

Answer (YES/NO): YES